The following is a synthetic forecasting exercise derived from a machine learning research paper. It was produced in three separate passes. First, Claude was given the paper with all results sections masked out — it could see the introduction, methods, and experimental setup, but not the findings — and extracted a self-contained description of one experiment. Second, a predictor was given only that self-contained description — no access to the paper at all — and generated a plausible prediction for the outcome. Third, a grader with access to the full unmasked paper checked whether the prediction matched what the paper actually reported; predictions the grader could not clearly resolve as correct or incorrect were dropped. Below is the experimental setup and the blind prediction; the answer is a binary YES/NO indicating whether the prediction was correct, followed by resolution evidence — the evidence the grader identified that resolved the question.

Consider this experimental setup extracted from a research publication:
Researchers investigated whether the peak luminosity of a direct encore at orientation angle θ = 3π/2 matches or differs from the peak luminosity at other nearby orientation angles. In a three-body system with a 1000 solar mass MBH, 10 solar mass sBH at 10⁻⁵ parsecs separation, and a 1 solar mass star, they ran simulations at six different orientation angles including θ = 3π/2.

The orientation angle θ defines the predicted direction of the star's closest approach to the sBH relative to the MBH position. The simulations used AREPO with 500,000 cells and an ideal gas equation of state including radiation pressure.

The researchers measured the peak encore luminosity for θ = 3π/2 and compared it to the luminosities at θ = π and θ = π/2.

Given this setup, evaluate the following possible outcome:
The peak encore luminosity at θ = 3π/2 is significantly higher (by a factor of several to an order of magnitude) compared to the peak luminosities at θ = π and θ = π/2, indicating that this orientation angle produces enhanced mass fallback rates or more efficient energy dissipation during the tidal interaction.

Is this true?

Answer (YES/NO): NO